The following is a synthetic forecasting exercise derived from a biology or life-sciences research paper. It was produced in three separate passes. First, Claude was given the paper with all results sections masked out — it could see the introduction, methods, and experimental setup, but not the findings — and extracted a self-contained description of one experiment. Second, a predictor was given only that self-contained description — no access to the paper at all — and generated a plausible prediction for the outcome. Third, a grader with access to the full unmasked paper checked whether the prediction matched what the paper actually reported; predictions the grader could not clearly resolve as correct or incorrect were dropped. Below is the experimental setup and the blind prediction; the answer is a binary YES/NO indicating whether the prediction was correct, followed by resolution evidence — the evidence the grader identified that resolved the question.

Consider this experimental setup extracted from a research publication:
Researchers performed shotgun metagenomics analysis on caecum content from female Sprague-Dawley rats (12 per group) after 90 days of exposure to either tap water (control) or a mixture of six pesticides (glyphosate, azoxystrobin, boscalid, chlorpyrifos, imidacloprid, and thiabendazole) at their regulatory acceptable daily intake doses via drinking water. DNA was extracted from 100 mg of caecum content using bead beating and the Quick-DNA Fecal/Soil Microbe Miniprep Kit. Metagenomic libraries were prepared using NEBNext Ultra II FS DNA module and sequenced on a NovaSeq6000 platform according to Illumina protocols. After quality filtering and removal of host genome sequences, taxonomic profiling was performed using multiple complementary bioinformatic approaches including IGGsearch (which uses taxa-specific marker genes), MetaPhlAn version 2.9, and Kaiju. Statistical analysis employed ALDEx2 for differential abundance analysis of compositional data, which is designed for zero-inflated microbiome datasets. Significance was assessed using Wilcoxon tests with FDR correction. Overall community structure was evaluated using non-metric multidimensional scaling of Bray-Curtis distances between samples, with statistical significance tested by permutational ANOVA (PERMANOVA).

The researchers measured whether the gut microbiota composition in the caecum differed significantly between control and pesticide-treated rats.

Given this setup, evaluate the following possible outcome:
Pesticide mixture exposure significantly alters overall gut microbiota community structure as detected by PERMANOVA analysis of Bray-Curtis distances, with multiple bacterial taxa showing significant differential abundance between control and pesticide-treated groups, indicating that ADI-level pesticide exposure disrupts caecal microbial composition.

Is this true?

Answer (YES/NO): NO